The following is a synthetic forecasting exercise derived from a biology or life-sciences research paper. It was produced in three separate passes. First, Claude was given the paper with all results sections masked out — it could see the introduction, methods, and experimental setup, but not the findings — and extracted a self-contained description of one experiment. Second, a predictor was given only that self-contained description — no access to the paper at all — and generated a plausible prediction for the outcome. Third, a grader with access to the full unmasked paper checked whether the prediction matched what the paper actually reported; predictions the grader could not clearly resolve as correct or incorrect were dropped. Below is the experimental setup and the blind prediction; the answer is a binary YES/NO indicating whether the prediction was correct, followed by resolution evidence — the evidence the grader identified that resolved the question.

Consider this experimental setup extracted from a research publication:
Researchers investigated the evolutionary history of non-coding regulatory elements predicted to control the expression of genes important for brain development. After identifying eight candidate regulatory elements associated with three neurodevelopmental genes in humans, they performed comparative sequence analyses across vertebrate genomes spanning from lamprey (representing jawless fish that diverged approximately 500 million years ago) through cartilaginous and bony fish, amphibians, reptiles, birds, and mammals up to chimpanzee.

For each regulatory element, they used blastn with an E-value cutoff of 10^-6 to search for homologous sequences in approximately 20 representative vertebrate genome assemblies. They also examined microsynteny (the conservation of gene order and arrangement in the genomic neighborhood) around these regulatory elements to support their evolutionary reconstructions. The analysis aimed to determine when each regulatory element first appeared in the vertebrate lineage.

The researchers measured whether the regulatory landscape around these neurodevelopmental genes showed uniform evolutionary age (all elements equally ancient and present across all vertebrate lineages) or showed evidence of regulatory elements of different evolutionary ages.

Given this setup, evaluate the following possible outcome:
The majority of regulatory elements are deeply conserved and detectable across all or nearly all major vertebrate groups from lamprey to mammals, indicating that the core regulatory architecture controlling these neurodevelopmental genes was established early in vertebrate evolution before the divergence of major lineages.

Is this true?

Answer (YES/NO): NO